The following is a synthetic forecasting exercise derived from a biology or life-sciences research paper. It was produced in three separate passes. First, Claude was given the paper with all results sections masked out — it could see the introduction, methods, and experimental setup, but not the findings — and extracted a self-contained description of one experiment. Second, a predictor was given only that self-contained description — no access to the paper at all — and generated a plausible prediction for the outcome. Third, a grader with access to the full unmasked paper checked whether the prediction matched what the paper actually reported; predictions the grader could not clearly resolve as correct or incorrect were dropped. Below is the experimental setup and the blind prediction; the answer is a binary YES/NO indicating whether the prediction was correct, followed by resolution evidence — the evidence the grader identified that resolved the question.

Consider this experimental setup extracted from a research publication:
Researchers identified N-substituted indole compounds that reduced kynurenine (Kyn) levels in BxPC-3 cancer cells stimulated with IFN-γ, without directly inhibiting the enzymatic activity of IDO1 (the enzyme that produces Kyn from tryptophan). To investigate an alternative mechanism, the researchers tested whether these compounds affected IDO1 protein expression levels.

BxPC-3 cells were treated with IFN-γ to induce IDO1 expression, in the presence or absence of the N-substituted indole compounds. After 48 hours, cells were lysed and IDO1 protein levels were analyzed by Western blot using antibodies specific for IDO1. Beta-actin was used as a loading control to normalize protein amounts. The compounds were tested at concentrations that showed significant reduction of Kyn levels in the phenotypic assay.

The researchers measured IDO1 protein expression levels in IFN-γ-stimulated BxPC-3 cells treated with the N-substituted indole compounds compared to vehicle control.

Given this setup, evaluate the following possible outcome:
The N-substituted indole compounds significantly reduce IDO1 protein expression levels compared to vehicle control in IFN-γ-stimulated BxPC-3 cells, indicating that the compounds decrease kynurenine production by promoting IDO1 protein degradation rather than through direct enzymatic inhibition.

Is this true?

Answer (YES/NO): NO